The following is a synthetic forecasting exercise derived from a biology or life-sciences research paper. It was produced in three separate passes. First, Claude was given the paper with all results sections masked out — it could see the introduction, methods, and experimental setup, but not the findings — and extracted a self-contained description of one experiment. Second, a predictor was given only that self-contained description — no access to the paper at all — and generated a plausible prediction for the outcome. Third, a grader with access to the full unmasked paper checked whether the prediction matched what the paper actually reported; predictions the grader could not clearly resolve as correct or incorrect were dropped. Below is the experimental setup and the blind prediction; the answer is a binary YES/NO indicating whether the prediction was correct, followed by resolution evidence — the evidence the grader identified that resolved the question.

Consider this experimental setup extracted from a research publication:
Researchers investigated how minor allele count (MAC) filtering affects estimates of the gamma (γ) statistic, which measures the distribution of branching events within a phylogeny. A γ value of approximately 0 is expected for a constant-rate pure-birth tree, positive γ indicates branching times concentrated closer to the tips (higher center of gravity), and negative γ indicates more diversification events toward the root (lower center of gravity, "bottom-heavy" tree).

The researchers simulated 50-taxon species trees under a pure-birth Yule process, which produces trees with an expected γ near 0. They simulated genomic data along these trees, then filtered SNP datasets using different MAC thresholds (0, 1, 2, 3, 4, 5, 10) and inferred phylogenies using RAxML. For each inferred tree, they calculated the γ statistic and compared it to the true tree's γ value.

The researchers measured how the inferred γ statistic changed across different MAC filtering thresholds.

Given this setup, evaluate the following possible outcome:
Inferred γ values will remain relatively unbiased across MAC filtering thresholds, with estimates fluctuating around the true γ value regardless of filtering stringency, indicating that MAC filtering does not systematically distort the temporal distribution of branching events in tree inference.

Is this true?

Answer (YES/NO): NO